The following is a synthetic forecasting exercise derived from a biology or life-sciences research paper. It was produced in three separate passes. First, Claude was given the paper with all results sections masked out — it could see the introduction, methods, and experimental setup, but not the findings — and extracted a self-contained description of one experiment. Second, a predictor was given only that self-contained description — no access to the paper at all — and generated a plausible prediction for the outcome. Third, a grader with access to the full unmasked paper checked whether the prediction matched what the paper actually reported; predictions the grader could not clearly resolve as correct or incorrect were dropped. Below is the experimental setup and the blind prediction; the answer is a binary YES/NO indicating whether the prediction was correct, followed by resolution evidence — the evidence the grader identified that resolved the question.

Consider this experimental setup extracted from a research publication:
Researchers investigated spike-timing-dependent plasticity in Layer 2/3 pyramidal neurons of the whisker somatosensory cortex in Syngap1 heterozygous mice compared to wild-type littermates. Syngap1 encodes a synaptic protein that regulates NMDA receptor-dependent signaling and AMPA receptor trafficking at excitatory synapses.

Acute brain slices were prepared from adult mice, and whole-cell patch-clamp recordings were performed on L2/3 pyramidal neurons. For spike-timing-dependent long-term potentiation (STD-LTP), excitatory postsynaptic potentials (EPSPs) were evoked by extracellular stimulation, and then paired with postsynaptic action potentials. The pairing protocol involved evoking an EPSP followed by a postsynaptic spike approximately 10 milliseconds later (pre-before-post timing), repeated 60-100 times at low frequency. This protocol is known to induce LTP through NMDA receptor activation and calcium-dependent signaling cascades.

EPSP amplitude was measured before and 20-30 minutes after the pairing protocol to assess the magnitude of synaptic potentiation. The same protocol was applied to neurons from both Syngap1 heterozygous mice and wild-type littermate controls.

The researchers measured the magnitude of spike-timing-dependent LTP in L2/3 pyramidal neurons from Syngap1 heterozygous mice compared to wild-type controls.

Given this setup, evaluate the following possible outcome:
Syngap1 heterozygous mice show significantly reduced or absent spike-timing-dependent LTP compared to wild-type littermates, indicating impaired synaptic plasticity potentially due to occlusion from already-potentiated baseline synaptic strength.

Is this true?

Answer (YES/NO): YES